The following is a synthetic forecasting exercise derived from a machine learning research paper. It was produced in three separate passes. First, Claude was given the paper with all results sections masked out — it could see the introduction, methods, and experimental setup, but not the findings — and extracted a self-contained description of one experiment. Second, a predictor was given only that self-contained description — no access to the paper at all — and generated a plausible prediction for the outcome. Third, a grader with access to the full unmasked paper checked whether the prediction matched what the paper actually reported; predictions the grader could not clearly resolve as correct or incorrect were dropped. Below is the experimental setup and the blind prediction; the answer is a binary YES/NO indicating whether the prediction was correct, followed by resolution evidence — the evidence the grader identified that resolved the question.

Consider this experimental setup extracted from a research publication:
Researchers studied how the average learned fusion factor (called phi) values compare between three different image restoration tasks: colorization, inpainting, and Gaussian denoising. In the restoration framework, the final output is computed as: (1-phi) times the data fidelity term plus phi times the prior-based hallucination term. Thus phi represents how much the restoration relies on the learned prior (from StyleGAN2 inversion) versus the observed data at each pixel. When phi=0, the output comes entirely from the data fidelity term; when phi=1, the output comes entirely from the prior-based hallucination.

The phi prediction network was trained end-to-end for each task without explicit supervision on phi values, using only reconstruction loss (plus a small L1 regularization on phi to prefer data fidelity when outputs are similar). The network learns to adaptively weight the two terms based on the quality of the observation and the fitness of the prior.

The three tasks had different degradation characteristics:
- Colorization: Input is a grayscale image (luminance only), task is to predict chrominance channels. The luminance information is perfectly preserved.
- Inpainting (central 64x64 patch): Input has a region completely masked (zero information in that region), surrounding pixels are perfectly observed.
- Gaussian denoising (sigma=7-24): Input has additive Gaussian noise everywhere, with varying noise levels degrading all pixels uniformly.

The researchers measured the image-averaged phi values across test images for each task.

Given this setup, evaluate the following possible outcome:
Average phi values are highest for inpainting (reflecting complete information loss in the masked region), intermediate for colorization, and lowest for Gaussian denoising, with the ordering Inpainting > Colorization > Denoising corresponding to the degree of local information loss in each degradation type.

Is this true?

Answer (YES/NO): NO